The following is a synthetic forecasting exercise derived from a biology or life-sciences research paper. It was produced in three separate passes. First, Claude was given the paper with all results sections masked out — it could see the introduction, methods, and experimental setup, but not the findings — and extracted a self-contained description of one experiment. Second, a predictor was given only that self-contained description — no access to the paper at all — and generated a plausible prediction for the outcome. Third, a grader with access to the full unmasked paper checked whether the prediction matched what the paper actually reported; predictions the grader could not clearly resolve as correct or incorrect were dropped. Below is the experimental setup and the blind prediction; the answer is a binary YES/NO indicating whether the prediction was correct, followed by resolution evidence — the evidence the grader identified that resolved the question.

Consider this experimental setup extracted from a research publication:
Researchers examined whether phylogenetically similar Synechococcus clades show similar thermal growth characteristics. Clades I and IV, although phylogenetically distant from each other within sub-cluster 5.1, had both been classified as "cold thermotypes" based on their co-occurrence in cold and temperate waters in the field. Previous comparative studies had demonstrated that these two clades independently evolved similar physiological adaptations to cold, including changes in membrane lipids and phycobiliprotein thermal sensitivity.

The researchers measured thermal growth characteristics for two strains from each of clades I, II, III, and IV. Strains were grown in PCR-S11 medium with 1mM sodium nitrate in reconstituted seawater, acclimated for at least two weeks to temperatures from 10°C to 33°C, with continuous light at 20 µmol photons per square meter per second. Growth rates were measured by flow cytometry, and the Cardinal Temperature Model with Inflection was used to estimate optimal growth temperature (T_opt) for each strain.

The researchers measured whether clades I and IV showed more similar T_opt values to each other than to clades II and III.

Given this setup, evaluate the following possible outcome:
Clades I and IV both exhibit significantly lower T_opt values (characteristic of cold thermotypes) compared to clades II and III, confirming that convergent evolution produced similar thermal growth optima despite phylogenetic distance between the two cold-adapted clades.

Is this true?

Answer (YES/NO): NO